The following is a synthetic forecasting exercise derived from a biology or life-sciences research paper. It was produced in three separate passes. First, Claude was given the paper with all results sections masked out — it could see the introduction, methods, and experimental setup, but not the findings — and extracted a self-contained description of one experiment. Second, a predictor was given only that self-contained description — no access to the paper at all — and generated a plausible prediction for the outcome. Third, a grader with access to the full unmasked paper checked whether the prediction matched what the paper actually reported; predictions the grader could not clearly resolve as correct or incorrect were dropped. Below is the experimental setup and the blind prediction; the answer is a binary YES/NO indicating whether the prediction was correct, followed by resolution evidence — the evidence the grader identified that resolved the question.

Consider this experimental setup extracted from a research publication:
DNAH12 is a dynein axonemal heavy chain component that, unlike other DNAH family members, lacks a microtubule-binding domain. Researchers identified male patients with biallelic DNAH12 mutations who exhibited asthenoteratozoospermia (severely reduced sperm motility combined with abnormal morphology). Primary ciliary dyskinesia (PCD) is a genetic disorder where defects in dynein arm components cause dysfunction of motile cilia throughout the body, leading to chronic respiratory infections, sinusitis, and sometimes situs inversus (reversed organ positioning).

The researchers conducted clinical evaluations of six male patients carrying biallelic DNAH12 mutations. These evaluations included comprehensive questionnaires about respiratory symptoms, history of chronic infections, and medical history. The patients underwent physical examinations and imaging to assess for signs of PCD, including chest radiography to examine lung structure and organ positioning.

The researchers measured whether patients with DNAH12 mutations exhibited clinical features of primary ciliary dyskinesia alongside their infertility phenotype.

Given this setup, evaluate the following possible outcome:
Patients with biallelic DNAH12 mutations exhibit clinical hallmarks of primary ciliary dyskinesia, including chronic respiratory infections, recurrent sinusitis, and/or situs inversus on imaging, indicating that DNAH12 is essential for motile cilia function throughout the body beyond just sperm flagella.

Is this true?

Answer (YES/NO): NO